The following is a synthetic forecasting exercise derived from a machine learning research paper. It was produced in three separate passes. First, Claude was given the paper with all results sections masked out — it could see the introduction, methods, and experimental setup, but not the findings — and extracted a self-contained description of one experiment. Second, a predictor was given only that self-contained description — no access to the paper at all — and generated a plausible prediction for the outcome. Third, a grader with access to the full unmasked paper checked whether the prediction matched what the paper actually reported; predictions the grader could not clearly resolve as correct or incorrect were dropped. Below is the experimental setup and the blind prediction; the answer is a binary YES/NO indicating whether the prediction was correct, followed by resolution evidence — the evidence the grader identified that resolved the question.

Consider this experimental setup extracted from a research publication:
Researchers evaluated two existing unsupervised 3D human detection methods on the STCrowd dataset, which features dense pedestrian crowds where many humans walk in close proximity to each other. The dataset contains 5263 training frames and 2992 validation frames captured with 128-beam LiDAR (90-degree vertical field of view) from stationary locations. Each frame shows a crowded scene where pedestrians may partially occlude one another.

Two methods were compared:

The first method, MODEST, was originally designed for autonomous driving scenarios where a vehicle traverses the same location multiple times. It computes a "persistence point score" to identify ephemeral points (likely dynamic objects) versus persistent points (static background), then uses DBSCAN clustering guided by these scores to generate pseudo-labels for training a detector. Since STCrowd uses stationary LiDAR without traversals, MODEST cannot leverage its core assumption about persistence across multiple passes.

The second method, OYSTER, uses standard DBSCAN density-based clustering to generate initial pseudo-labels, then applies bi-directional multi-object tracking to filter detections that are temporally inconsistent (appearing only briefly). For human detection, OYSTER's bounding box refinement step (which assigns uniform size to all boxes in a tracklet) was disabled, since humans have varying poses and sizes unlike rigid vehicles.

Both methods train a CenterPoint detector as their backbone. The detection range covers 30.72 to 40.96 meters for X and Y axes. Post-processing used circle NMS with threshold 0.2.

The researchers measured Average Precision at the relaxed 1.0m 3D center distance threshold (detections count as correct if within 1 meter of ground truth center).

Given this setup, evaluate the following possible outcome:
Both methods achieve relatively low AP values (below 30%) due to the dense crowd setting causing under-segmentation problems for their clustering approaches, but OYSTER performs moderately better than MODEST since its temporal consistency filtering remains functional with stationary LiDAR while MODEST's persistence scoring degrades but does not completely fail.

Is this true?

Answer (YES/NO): NO